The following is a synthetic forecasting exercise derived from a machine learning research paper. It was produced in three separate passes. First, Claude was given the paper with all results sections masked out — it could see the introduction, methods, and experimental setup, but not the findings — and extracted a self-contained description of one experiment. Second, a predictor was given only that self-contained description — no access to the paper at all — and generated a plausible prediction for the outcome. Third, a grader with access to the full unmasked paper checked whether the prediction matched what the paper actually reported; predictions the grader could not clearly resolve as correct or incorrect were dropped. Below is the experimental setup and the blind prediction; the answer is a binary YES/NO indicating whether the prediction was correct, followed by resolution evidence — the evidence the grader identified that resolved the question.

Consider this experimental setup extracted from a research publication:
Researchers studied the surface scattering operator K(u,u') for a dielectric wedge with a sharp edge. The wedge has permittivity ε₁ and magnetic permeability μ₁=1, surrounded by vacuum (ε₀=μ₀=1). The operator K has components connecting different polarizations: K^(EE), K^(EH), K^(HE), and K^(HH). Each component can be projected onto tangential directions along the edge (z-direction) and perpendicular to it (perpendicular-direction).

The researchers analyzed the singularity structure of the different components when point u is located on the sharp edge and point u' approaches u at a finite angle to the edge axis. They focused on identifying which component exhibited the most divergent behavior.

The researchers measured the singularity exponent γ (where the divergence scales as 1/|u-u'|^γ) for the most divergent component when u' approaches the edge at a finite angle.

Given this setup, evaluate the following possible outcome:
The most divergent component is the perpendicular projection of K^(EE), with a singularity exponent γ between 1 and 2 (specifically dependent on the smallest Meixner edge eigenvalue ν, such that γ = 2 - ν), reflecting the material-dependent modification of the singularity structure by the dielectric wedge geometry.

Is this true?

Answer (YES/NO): NO